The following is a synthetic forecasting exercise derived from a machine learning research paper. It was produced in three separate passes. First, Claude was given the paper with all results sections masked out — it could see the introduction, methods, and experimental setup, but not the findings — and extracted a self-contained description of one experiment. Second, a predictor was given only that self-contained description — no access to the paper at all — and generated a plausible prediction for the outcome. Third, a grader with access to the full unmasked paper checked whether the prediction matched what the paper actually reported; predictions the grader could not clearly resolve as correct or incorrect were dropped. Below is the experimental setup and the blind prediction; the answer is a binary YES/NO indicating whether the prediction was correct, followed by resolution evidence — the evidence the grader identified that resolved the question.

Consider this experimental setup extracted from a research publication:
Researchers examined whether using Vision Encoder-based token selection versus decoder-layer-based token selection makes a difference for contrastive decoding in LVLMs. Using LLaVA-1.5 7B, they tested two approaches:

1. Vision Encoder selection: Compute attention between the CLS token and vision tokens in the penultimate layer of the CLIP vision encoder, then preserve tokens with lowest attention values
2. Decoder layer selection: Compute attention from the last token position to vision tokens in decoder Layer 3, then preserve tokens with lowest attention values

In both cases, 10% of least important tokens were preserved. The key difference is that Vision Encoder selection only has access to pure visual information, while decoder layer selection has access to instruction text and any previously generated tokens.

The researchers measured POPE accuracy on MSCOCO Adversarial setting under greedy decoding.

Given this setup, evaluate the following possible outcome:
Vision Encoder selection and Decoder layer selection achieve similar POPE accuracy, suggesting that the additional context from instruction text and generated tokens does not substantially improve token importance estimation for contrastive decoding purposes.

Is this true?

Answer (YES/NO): NO